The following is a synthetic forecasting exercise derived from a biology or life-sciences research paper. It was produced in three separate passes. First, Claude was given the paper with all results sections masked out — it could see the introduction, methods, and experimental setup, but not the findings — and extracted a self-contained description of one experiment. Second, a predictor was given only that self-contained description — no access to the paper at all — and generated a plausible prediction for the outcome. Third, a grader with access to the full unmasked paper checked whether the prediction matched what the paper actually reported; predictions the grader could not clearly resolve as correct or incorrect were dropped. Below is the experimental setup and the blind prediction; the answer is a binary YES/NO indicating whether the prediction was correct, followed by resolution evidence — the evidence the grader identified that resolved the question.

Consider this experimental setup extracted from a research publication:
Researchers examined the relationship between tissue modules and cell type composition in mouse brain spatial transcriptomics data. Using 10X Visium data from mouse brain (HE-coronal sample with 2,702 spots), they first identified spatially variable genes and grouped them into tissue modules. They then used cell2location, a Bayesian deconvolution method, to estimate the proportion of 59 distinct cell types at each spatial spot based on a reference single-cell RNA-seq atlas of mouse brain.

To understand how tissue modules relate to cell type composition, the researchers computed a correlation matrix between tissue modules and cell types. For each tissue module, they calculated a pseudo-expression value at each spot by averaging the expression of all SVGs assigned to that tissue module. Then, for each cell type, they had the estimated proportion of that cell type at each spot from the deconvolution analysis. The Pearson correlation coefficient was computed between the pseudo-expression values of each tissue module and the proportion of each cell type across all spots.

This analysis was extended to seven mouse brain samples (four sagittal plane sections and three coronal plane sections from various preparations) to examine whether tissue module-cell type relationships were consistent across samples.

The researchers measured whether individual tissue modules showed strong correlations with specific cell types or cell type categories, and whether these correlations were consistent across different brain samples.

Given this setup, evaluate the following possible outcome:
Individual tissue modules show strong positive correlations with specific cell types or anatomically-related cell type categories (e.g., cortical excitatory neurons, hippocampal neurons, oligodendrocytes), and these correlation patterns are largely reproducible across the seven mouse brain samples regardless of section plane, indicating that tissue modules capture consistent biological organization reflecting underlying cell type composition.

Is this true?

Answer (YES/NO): YES